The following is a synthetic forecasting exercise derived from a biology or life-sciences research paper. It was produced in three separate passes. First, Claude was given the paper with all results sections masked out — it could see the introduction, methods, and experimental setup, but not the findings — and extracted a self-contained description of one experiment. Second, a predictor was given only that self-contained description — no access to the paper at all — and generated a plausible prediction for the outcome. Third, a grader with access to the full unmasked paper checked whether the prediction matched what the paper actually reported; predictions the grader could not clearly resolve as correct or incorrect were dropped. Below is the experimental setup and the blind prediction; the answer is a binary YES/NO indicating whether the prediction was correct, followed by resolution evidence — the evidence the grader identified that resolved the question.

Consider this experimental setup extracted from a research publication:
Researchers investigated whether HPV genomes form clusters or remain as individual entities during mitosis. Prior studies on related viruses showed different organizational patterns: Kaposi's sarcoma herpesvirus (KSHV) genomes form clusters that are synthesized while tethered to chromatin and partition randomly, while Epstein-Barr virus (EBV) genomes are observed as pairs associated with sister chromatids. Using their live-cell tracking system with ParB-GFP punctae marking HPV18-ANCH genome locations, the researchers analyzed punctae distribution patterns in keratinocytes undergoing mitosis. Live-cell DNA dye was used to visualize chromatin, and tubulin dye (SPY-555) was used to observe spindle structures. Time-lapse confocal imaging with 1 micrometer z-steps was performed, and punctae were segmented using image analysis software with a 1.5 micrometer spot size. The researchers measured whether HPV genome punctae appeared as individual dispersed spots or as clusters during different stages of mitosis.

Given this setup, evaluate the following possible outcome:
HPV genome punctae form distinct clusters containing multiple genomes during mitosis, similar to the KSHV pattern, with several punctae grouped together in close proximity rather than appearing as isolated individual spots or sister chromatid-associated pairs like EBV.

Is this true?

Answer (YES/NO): YES